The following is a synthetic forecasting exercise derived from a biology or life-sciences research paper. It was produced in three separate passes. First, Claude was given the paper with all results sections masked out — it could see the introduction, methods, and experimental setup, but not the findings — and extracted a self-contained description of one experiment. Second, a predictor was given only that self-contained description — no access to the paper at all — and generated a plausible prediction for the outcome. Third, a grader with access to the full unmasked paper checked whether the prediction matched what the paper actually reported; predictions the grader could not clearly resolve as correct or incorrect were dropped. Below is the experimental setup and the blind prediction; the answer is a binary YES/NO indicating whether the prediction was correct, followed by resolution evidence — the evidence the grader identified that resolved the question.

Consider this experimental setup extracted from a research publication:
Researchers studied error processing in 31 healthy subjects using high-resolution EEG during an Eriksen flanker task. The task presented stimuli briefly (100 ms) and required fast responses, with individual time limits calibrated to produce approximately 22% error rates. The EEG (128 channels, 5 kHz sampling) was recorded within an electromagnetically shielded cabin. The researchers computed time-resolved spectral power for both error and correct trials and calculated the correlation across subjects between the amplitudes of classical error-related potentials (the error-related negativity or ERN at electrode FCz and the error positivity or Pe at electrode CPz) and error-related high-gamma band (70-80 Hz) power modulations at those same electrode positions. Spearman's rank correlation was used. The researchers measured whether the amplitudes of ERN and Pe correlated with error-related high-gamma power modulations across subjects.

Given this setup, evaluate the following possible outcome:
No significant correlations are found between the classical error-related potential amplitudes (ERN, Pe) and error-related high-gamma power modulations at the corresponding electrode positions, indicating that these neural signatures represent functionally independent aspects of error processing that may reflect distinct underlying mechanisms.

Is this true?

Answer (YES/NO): YES